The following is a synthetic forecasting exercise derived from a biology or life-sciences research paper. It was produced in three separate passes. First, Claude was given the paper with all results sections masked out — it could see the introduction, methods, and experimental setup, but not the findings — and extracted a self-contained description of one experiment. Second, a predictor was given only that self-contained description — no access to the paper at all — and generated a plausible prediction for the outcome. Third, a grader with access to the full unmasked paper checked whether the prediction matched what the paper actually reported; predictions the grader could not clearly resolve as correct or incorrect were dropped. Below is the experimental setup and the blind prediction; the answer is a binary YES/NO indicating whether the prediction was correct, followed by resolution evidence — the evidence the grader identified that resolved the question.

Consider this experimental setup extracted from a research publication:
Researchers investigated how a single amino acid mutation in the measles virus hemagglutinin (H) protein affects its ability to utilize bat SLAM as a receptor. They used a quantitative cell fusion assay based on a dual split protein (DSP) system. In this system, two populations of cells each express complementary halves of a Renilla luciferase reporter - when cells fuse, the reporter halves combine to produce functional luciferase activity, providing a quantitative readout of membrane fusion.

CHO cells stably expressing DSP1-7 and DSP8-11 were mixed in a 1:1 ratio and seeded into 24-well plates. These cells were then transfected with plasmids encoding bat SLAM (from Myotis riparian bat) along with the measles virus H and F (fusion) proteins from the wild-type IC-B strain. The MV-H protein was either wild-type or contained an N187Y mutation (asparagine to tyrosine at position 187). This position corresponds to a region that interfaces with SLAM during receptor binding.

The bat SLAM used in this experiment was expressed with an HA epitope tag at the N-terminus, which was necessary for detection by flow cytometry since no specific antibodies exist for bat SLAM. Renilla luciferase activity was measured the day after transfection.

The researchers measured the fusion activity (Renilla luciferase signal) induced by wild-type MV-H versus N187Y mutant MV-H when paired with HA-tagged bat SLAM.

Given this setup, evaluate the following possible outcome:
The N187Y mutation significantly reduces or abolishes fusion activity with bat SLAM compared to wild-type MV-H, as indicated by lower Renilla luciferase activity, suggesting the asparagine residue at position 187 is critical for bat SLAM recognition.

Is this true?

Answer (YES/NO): NO